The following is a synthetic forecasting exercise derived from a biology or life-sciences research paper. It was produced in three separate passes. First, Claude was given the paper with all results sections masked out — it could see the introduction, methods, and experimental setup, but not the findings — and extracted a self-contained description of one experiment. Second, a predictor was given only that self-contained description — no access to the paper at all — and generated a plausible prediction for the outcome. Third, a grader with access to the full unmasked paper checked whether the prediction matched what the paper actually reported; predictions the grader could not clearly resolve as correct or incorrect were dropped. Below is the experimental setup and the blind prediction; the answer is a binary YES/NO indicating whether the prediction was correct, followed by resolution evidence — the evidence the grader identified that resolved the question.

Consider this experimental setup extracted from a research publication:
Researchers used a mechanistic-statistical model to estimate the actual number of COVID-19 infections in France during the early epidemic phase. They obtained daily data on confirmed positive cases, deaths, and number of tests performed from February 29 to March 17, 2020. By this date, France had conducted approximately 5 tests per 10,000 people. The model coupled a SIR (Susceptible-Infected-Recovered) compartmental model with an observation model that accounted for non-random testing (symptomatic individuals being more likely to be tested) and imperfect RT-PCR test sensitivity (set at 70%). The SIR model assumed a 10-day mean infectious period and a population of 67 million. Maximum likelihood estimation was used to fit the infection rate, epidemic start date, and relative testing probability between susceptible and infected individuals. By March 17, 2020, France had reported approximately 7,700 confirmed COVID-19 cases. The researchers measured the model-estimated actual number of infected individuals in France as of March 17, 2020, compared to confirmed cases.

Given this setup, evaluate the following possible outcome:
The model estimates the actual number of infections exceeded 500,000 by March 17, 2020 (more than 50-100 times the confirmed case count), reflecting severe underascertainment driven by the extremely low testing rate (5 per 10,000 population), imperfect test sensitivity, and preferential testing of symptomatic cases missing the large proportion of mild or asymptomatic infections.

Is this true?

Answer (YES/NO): NO